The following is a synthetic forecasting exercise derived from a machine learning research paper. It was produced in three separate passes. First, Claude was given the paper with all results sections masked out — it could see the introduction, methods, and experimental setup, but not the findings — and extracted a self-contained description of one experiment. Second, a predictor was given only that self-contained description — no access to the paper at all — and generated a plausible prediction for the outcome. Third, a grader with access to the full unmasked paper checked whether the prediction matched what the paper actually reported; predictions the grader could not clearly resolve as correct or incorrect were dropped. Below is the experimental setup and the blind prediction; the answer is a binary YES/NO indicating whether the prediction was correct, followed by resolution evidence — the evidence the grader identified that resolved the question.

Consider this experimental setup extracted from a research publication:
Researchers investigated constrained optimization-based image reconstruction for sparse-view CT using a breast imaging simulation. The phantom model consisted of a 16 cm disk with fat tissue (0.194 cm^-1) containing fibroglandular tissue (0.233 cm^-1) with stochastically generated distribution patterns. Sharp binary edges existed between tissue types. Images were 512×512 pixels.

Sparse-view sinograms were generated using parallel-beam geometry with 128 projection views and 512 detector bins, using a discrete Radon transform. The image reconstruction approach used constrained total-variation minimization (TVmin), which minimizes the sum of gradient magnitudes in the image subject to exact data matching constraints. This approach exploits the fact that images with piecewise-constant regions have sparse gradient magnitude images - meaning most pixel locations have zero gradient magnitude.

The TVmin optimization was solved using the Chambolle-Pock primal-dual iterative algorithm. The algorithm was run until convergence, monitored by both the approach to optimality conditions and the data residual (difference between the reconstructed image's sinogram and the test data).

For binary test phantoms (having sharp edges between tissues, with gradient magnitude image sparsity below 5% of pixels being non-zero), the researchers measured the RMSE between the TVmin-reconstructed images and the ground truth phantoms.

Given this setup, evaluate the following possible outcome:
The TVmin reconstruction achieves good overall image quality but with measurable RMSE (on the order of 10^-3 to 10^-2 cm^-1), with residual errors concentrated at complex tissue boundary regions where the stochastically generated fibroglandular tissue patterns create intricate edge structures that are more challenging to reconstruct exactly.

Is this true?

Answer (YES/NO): NO